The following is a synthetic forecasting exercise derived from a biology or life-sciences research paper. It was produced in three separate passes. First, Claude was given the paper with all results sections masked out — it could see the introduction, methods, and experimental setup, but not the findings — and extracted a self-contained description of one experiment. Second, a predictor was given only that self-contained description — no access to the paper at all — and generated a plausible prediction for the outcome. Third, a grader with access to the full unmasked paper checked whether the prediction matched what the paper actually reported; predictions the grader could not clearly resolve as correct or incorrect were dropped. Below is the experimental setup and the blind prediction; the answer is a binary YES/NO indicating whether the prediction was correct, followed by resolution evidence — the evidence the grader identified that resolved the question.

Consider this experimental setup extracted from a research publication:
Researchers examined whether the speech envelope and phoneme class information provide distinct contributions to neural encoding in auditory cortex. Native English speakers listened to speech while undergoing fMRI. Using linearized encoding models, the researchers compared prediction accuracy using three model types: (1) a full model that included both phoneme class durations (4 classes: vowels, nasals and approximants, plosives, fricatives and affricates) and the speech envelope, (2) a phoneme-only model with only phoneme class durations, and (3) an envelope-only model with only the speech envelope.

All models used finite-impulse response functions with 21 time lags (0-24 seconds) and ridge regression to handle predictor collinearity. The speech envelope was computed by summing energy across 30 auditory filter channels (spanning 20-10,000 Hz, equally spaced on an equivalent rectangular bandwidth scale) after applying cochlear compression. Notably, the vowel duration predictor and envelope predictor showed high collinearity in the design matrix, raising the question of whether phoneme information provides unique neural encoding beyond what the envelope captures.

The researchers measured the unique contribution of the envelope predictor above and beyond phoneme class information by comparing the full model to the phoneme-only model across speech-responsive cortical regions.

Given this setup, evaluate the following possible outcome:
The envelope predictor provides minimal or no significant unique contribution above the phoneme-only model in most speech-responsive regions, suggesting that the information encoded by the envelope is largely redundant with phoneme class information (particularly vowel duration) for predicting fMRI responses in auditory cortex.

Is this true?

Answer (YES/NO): NO